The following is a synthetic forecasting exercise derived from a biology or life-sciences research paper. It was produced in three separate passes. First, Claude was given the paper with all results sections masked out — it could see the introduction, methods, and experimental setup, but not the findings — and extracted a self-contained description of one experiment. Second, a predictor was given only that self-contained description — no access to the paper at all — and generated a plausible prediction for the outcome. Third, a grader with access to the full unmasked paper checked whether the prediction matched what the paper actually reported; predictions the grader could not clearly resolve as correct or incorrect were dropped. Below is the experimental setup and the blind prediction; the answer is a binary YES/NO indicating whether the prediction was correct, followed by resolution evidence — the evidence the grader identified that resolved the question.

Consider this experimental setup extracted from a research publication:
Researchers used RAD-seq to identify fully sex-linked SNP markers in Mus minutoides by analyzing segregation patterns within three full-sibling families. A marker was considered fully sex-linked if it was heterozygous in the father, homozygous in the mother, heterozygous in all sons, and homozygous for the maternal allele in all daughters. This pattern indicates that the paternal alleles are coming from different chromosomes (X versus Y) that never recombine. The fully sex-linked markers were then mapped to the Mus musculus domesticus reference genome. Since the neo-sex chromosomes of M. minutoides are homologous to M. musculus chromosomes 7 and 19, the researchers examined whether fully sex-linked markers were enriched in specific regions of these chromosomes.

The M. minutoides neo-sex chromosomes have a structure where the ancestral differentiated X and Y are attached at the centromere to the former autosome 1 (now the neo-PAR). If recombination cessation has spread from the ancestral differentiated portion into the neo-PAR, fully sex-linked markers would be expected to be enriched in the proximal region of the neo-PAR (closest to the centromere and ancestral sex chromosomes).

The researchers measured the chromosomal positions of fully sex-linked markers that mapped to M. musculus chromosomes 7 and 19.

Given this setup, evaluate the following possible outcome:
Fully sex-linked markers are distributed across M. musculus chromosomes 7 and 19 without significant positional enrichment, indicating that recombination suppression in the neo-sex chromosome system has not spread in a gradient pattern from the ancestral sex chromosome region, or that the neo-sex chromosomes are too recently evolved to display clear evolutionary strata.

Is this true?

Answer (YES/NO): NO